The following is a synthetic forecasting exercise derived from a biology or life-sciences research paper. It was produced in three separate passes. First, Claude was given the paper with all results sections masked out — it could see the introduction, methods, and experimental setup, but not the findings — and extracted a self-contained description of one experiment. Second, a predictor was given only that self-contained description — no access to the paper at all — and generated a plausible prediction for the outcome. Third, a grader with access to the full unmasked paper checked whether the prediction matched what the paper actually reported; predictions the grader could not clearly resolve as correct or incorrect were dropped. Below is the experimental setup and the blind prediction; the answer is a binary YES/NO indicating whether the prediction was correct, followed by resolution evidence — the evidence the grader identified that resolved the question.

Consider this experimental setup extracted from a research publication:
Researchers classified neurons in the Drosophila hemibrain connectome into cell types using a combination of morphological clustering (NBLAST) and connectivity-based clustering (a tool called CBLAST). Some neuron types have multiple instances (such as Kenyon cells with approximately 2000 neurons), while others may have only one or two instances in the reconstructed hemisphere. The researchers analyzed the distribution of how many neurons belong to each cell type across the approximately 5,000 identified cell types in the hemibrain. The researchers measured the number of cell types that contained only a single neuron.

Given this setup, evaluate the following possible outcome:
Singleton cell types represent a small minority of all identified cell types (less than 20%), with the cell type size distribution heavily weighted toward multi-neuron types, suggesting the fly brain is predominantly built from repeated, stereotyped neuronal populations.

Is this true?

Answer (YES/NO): NO